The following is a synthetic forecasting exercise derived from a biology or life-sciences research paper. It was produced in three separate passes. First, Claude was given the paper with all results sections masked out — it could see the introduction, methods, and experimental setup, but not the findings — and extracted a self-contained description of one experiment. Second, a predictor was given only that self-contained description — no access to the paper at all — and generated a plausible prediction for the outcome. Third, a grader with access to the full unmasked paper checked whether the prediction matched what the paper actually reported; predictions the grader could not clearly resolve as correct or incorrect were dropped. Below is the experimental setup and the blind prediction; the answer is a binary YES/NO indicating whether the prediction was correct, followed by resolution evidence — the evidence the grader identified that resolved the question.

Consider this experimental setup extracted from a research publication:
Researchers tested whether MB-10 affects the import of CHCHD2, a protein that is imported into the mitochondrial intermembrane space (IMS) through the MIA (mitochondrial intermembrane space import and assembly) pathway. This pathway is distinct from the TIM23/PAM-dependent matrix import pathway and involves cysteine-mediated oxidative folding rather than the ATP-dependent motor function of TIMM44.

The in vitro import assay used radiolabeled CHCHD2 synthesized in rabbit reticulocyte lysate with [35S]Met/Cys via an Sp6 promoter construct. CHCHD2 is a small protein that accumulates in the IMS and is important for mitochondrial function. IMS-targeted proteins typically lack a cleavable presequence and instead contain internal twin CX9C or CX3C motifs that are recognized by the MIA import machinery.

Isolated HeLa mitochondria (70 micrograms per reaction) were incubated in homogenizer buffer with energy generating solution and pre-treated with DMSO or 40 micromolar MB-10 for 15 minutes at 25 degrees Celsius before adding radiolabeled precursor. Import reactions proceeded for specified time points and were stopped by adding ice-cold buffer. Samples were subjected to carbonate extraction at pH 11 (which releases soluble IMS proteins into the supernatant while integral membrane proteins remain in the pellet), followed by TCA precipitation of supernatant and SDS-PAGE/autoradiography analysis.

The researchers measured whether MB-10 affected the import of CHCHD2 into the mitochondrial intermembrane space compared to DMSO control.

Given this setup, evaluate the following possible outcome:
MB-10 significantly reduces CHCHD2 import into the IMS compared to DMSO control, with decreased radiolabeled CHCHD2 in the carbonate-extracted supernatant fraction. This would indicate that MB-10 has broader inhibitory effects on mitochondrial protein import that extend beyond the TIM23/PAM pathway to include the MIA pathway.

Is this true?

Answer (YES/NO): NO